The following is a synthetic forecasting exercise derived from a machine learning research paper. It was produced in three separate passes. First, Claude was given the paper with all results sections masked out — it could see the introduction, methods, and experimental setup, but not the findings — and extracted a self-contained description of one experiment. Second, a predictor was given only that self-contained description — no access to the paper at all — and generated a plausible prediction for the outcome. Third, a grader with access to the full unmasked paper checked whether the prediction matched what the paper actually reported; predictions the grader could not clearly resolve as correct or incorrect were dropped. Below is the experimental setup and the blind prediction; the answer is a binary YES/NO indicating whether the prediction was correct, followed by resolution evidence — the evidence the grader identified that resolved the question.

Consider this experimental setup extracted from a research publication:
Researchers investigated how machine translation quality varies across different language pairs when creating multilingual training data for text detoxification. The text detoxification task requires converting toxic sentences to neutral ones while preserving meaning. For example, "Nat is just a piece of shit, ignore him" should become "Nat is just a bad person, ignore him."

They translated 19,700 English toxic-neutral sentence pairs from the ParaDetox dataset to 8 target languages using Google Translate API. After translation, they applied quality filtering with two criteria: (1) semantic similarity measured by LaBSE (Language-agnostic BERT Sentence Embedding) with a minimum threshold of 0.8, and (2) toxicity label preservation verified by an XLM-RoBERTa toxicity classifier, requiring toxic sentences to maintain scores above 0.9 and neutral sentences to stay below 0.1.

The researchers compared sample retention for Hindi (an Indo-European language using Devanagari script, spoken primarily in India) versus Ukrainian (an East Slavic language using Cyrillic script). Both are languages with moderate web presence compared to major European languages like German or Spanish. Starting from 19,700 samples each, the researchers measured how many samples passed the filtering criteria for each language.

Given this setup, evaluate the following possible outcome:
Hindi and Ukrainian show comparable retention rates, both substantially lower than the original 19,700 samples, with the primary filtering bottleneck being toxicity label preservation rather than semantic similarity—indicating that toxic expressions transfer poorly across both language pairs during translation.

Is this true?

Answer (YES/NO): YES